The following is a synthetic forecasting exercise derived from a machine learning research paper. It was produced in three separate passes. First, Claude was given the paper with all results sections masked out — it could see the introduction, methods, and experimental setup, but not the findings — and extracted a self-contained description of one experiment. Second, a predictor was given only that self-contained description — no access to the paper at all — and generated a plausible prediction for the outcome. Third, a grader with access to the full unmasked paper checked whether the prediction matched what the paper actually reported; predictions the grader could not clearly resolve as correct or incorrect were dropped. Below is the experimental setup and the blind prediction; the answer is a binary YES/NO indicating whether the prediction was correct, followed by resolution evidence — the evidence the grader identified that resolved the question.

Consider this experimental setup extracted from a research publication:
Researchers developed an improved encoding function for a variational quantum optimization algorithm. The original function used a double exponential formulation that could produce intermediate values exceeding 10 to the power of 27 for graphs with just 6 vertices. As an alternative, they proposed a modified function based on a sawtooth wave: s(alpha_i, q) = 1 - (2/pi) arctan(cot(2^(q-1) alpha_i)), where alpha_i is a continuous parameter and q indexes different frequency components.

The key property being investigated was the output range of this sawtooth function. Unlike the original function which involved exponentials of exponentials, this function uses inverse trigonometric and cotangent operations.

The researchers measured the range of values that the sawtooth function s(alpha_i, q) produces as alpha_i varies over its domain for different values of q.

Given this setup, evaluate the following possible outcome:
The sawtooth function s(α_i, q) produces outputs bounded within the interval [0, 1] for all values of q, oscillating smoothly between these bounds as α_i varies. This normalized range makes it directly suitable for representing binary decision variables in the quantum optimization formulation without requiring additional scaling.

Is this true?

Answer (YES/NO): NO